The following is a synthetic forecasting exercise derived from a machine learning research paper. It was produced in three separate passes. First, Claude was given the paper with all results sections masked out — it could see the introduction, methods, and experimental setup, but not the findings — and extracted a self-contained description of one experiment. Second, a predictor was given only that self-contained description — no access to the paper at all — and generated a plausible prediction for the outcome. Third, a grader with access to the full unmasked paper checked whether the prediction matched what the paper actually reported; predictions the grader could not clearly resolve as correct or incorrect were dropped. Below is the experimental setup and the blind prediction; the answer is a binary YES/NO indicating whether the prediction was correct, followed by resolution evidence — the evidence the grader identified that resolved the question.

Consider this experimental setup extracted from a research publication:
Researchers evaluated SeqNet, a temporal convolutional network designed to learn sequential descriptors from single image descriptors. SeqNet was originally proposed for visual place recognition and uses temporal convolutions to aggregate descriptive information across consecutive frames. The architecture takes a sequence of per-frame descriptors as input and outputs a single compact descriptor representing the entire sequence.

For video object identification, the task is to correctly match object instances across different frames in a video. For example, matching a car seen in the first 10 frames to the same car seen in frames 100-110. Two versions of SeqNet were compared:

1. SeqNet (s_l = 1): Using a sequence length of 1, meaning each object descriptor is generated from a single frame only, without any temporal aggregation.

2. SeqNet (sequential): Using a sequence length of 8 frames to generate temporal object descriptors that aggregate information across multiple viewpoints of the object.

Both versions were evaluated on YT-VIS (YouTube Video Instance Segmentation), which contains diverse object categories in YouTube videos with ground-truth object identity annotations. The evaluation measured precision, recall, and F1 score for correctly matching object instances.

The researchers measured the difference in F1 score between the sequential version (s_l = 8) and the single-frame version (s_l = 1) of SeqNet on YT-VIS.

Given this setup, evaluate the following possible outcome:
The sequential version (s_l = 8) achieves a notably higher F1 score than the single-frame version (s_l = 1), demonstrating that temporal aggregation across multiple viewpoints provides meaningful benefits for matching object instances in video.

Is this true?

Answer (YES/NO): YES